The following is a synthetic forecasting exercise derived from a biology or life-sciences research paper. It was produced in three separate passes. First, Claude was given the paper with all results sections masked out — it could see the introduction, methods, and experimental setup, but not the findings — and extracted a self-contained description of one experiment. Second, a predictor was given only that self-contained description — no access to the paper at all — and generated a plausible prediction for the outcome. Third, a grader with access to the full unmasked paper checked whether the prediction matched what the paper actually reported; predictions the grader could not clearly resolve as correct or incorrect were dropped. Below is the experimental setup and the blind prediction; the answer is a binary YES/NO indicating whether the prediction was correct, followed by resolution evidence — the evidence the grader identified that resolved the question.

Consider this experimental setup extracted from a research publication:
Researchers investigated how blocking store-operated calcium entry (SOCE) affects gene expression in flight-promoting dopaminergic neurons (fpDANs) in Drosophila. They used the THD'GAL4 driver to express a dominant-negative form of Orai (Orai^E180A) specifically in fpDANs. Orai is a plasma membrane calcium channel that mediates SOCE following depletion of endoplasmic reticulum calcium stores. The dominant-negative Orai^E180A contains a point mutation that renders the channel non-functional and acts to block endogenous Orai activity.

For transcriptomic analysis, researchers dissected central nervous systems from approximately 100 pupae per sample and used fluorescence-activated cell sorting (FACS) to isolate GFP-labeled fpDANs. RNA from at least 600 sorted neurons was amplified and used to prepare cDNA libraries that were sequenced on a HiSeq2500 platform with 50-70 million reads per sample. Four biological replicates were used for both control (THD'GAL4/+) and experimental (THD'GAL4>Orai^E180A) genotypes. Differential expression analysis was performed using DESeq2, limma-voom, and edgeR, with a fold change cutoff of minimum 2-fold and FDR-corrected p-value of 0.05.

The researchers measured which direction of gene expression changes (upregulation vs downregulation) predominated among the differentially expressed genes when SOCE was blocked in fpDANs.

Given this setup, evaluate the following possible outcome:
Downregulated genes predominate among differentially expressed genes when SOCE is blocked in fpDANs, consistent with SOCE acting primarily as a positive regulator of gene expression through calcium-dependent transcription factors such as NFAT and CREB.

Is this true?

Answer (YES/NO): NO